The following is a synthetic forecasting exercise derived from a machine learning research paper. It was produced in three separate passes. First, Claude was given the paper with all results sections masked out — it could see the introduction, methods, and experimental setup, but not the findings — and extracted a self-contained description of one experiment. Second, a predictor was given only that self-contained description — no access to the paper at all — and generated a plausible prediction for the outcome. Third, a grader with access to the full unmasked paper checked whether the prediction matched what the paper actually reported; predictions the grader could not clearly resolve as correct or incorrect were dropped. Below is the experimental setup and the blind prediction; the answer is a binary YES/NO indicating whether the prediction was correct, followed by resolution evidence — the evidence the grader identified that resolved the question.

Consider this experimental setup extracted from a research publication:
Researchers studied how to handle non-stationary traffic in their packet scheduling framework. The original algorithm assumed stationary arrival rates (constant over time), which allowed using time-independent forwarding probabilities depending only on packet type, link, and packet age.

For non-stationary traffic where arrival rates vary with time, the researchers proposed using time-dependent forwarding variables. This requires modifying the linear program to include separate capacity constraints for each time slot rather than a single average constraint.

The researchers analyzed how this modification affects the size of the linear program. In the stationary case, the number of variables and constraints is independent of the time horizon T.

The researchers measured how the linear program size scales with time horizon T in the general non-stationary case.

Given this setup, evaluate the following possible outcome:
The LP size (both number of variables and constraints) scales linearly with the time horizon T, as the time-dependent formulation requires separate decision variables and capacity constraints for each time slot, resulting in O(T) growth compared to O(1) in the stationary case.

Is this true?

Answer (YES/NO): YES